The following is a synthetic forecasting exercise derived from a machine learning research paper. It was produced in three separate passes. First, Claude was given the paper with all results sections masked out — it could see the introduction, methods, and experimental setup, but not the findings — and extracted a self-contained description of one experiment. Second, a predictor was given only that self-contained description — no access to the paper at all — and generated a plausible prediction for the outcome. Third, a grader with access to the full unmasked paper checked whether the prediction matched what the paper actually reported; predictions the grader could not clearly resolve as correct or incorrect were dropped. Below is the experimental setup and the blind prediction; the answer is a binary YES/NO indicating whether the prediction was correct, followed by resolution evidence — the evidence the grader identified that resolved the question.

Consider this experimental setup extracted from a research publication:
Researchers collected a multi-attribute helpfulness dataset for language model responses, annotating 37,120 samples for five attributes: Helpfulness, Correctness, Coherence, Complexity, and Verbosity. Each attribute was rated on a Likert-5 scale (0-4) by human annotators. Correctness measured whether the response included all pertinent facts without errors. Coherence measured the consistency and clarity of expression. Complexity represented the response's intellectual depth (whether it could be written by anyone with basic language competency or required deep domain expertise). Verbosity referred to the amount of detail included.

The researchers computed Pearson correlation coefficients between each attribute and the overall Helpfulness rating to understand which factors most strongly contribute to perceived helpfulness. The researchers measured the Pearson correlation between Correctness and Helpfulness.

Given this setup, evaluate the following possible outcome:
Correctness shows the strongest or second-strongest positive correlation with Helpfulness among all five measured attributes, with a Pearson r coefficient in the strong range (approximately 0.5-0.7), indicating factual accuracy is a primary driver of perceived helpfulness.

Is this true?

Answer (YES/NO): NO